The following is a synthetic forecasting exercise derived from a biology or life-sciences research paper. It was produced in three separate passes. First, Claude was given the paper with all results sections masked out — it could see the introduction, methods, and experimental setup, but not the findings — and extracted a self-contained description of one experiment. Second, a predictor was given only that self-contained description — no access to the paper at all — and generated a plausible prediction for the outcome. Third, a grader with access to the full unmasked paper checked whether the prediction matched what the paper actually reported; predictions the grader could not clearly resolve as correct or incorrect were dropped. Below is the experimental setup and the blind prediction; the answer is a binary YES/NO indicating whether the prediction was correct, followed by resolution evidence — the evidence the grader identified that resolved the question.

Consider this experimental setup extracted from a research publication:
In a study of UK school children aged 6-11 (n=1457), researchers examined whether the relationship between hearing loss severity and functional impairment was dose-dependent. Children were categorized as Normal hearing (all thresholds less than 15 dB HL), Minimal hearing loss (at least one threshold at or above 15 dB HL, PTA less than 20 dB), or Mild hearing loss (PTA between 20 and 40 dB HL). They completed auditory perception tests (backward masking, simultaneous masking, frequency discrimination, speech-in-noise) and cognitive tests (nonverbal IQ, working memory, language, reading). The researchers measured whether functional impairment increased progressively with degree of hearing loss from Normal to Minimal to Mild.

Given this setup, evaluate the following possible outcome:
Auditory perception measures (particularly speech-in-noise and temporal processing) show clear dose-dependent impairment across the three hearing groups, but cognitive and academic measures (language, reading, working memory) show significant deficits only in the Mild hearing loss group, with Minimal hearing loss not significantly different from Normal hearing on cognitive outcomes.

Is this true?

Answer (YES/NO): NO